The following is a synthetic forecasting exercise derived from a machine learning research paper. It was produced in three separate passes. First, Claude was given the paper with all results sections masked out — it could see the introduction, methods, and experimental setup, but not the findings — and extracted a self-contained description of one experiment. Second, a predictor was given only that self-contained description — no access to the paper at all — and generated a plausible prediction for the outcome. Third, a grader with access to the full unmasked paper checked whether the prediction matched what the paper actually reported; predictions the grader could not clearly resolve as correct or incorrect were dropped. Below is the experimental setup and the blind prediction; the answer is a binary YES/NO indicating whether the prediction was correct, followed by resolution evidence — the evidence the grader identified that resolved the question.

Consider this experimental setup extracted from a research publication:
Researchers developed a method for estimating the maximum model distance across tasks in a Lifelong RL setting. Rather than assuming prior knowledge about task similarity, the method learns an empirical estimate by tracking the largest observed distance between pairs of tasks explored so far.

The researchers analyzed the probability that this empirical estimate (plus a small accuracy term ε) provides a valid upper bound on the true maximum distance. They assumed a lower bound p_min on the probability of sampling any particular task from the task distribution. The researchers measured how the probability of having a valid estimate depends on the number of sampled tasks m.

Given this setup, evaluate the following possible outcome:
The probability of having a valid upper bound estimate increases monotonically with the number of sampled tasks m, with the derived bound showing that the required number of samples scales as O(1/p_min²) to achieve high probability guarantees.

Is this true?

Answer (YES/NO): NO